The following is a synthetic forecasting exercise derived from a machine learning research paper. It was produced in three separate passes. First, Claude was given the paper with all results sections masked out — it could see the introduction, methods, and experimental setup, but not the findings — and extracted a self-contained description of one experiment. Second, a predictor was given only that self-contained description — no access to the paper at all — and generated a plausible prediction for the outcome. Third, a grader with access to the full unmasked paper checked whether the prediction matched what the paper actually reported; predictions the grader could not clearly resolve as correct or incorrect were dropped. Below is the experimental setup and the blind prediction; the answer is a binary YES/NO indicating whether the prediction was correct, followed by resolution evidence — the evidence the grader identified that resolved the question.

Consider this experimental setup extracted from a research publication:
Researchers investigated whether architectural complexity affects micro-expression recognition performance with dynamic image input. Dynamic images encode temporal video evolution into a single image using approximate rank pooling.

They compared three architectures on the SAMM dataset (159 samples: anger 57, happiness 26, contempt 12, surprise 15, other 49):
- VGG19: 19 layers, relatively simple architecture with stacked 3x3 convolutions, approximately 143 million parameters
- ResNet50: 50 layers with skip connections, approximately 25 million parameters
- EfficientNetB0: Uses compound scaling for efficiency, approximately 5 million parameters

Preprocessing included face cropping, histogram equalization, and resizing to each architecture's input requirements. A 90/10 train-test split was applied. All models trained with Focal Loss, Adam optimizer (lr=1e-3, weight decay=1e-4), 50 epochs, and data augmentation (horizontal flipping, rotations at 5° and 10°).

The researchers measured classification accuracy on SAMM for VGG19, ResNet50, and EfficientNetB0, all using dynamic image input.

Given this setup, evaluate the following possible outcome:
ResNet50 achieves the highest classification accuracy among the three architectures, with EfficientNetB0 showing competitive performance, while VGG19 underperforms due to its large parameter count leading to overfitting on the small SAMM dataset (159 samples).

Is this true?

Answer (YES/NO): NO